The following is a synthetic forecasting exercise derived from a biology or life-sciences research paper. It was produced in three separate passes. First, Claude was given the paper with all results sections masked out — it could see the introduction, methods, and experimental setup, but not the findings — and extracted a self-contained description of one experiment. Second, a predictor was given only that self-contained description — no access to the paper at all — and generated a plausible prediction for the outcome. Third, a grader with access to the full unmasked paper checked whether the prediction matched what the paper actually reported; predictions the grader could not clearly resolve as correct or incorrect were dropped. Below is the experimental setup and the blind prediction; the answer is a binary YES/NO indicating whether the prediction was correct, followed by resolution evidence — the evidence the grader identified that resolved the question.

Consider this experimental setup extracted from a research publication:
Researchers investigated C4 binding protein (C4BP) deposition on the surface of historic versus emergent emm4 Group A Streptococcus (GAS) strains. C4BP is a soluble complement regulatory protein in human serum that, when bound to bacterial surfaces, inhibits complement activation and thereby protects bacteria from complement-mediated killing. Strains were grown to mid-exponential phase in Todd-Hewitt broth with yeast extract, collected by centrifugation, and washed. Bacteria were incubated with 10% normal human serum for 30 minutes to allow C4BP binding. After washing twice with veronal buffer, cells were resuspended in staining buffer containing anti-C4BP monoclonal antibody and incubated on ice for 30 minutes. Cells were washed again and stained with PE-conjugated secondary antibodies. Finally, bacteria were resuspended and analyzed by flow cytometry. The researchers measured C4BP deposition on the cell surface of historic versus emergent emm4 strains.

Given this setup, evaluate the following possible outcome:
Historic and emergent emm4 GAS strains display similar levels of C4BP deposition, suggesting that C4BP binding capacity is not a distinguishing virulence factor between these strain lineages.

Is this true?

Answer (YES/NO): YES